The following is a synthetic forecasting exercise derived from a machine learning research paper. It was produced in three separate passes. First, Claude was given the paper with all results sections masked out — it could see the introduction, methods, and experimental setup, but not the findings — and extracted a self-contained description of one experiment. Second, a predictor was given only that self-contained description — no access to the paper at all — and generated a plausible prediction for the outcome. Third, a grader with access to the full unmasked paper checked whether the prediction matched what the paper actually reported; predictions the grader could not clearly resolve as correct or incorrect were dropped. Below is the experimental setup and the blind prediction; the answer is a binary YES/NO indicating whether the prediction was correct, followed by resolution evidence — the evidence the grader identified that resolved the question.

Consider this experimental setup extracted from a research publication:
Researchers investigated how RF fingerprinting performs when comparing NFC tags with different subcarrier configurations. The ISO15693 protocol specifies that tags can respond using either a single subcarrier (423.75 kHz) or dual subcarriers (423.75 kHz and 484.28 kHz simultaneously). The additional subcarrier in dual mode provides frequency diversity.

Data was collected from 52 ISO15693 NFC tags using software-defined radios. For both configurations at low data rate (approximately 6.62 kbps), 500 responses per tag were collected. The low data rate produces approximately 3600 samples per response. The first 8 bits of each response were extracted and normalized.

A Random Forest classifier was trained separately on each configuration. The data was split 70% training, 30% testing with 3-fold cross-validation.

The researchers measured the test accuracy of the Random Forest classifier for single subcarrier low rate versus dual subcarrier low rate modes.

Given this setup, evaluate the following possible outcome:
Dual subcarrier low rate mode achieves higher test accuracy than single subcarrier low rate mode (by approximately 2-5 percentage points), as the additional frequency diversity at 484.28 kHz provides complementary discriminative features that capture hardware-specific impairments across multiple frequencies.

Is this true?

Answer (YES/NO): NO